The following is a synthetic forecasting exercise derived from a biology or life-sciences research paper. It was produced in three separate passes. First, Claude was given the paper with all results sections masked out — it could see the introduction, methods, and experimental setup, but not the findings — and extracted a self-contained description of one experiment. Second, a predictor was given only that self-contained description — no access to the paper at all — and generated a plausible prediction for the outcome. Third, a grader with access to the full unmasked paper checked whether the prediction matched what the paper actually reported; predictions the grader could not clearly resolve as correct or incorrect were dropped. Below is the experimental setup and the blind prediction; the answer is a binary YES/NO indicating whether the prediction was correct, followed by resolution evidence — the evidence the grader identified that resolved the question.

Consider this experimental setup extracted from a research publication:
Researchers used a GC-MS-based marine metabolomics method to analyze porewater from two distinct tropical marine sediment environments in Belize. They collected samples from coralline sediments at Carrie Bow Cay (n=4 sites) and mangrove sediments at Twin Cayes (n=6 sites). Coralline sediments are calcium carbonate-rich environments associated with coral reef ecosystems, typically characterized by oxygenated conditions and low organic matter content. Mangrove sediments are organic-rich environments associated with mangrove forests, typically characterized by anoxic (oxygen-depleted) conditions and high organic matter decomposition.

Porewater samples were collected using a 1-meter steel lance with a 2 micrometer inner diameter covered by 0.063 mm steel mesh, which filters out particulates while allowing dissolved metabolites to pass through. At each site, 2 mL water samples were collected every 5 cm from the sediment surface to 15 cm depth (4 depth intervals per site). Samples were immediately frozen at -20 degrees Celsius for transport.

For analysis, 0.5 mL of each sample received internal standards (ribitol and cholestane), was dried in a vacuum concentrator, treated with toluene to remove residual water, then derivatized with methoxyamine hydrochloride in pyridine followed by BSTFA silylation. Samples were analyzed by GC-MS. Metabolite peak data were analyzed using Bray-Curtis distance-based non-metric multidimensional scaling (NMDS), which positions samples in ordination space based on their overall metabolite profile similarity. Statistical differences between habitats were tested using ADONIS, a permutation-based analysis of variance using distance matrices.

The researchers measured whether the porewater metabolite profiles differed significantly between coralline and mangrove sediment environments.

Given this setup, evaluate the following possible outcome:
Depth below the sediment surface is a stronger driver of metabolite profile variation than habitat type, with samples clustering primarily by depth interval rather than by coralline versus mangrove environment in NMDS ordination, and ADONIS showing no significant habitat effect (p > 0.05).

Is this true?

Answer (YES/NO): NO